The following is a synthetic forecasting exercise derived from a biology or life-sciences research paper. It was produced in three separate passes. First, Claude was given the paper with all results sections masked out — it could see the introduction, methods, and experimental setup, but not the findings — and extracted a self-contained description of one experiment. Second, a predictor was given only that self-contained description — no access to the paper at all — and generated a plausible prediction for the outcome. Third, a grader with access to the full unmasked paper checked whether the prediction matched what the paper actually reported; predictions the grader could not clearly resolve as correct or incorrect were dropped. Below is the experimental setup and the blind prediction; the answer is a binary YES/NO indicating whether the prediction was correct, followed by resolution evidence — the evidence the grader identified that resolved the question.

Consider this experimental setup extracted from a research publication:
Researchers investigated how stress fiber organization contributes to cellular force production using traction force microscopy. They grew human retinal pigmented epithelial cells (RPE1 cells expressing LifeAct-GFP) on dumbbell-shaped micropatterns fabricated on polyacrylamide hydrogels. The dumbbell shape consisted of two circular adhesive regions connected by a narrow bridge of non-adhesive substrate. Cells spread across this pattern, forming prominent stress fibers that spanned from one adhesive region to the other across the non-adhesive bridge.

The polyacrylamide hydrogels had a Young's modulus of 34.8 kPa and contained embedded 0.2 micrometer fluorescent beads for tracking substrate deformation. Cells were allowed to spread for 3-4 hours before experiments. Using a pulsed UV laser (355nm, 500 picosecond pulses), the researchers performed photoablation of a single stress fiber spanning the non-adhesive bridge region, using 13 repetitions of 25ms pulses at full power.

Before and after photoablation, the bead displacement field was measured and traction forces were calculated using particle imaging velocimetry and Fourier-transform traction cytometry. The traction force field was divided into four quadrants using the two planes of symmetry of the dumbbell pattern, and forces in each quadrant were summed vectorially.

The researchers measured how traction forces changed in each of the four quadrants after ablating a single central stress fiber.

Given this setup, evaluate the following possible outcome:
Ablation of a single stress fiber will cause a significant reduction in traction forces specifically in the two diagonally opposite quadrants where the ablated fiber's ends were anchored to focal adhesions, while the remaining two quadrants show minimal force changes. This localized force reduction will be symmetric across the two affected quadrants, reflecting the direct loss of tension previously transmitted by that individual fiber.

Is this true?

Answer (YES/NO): NO